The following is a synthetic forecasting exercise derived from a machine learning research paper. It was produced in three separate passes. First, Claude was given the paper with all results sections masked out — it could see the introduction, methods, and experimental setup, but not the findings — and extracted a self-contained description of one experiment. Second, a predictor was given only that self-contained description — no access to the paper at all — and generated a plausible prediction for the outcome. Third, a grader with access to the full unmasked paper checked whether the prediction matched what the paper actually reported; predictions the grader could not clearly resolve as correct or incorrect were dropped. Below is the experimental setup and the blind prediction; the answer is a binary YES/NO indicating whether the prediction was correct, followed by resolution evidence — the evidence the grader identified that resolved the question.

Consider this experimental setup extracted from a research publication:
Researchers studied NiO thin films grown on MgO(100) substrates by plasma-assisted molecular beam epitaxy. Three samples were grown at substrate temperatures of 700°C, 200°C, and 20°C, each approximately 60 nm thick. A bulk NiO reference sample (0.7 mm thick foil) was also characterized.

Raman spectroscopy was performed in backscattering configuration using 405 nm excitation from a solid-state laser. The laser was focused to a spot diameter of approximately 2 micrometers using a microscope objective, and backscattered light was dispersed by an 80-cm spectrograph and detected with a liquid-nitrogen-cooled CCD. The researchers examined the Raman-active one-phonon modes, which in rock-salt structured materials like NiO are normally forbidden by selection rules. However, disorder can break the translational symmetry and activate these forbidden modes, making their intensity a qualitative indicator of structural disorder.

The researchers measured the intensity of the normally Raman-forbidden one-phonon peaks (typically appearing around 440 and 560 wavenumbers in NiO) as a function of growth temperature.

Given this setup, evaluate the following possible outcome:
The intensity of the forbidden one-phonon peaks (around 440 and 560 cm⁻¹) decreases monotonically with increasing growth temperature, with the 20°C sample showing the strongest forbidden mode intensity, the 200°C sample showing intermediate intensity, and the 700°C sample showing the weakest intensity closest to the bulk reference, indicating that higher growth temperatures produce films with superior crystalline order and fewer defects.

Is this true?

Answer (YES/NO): YES